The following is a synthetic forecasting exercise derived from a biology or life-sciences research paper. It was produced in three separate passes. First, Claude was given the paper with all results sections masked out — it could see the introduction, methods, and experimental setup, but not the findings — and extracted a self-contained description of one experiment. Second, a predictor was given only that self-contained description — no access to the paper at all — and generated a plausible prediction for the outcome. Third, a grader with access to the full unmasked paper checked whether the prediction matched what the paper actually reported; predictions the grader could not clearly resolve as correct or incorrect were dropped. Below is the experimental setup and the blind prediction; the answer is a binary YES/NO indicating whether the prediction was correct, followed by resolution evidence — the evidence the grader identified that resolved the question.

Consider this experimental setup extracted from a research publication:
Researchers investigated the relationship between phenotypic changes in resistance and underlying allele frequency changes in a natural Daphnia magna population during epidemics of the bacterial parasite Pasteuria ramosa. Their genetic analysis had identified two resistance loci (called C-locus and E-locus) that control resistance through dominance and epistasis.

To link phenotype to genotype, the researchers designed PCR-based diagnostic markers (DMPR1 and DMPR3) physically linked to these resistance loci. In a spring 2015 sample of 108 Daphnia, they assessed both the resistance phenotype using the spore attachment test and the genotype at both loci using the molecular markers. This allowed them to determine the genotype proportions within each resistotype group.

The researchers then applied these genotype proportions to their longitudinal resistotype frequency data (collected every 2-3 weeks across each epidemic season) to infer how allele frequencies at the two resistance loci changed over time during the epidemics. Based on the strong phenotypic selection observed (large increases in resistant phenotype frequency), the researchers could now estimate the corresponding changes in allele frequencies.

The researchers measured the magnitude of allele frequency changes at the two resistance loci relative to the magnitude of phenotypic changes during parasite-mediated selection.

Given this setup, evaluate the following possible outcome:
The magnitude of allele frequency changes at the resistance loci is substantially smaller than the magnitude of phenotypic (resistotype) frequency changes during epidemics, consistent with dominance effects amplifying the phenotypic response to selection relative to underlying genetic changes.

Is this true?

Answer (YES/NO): YES